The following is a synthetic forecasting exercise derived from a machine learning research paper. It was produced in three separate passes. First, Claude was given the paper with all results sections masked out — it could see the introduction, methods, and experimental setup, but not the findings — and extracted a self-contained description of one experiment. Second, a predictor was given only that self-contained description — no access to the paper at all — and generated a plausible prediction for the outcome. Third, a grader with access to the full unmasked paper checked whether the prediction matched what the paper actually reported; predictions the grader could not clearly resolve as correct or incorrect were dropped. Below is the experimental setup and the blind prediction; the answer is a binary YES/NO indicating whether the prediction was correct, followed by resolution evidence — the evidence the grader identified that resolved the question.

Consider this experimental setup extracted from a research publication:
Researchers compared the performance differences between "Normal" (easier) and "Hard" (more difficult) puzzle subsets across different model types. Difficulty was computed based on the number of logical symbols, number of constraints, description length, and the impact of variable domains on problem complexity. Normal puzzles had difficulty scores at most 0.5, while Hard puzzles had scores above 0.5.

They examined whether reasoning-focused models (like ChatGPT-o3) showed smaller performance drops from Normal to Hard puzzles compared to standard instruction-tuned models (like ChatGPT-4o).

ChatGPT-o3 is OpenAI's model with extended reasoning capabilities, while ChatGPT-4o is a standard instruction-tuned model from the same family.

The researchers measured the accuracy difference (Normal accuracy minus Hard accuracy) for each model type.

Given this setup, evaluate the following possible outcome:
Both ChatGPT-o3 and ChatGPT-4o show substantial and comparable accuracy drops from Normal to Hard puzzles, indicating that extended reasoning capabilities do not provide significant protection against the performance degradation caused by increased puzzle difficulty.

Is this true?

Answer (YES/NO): NO